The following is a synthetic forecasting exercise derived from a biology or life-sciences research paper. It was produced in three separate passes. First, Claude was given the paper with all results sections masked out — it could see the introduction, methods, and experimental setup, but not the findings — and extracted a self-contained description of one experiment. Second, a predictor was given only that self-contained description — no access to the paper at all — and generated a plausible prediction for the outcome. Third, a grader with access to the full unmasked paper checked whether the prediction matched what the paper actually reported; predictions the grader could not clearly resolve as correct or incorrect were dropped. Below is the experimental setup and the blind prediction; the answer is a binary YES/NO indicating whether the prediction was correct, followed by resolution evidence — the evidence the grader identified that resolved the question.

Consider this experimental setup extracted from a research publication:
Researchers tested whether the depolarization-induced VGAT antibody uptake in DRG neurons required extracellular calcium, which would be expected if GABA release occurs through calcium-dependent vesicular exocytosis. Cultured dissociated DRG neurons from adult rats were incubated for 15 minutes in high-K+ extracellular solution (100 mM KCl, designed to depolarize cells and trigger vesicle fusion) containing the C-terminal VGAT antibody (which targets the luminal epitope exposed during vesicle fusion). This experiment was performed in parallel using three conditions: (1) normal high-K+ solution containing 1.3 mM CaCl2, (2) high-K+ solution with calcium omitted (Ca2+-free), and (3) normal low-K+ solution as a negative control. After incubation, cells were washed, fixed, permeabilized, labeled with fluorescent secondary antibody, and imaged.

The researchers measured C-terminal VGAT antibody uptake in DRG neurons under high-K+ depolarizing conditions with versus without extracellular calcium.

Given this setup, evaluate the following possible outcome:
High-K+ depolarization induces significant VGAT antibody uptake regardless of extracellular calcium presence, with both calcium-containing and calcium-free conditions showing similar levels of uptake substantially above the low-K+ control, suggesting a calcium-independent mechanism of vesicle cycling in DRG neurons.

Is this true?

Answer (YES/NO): NO